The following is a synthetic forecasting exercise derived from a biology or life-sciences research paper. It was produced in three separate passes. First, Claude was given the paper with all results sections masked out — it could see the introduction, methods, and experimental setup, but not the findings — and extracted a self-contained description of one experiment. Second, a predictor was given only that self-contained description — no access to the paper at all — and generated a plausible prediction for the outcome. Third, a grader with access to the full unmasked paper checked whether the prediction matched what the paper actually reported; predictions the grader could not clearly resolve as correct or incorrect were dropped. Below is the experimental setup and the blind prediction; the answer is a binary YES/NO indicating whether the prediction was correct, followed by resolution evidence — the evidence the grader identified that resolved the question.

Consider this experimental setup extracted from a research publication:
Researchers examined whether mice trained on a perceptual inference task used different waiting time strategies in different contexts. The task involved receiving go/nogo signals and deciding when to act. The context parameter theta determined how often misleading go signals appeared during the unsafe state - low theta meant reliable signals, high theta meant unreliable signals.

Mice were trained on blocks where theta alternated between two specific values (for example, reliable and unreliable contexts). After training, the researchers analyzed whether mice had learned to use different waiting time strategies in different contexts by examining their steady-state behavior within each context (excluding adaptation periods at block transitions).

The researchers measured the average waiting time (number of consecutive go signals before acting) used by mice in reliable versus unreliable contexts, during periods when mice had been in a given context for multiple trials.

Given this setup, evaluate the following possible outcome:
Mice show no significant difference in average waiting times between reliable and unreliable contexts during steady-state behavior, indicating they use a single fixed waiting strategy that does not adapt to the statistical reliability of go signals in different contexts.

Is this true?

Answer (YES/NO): NO